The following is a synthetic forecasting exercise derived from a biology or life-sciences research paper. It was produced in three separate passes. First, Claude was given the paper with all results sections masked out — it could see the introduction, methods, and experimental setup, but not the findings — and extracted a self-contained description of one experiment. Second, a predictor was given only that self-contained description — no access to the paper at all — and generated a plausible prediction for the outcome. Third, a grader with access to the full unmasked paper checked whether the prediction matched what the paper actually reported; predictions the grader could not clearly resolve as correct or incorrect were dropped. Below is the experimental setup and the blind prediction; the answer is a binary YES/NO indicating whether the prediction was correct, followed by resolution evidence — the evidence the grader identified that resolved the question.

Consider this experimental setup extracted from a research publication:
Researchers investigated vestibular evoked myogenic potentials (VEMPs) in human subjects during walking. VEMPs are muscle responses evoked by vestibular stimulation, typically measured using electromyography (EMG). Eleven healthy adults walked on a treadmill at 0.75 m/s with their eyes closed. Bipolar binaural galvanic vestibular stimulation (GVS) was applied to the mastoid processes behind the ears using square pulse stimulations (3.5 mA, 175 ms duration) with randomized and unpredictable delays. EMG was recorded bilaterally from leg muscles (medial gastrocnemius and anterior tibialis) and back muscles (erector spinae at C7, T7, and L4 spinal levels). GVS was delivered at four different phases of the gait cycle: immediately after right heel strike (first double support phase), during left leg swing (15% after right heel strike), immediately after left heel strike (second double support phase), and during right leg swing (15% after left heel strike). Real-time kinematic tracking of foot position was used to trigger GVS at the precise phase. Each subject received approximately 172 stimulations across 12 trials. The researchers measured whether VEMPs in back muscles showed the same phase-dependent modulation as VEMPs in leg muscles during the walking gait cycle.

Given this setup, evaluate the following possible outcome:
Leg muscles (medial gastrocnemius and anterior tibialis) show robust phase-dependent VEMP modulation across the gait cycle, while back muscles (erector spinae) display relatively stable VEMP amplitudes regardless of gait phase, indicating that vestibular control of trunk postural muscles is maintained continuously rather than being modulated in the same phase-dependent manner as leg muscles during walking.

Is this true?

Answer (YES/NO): YES